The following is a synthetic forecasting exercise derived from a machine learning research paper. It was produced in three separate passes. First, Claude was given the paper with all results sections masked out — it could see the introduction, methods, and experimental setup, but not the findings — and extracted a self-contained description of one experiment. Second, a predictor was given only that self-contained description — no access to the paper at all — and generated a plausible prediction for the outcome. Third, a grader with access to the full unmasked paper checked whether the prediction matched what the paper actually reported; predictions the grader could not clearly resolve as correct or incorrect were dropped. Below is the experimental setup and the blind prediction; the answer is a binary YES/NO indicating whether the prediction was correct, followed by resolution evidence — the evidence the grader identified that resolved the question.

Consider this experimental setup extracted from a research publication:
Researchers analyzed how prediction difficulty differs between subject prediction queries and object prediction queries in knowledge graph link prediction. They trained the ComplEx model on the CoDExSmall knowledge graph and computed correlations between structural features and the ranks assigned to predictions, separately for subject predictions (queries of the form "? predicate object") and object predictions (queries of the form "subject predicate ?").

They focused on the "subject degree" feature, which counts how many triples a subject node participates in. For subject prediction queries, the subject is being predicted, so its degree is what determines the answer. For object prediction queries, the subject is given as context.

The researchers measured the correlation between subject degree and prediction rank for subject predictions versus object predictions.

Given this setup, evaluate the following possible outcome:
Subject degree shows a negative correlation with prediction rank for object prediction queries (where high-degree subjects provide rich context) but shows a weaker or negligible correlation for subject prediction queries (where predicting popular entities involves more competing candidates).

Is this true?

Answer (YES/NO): NO